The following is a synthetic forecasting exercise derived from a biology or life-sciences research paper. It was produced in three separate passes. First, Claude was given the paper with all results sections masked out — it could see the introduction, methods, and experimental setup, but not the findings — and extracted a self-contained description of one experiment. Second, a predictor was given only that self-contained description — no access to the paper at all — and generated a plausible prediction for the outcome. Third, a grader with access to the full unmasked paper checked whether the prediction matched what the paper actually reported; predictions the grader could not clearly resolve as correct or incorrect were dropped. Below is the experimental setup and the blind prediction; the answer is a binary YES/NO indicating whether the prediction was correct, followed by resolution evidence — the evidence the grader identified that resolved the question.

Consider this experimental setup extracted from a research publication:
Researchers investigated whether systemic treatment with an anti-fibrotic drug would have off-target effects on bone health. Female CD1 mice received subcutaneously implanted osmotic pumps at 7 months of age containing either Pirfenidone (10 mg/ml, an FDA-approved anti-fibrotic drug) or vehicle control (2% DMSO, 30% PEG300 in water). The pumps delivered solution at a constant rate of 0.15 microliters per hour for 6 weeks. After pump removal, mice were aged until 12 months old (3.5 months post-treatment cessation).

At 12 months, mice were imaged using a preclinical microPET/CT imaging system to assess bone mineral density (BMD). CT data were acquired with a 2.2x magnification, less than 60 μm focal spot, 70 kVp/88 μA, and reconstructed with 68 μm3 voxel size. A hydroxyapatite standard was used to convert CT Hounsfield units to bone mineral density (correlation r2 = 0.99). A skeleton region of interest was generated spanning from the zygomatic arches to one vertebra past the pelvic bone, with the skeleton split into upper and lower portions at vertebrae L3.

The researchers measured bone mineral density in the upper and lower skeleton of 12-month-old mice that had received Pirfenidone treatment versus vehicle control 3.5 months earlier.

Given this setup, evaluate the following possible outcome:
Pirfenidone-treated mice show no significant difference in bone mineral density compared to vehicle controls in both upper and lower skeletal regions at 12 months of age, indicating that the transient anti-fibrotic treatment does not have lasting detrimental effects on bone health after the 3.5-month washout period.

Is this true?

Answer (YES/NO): YES